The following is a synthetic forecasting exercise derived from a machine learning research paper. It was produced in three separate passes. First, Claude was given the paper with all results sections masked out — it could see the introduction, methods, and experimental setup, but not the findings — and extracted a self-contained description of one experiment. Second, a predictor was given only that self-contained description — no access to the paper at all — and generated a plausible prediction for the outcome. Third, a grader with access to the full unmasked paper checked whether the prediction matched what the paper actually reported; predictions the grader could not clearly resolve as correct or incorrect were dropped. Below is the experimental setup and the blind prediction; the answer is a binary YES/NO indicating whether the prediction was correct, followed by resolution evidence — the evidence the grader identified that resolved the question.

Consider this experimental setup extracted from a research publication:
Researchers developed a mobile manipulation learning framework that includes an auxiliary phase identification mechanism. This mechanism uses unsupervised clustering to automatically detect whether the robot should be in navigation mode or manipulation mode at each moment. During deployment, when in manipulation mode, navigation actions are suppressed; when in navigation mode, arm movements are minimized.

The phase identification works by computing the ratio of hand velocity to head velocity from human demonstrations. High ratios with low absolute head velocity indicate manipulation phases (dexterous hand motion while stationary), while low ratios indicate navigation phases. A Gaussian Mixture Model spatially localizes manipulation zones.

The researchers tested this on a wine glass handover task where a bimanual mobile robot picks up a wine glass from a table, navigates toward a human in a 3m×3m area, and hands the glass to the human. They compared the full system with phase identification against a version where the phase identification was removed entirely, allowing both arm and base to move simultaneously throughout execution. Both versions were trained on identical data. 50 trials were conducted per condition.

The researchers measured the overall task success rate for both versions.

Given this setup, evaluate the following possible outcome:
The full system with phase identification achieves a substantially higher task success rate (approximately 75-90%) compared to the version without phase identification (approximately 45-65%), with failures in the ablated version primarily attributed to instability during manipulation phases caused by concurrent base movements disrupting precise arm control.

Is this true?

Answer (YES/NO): NO